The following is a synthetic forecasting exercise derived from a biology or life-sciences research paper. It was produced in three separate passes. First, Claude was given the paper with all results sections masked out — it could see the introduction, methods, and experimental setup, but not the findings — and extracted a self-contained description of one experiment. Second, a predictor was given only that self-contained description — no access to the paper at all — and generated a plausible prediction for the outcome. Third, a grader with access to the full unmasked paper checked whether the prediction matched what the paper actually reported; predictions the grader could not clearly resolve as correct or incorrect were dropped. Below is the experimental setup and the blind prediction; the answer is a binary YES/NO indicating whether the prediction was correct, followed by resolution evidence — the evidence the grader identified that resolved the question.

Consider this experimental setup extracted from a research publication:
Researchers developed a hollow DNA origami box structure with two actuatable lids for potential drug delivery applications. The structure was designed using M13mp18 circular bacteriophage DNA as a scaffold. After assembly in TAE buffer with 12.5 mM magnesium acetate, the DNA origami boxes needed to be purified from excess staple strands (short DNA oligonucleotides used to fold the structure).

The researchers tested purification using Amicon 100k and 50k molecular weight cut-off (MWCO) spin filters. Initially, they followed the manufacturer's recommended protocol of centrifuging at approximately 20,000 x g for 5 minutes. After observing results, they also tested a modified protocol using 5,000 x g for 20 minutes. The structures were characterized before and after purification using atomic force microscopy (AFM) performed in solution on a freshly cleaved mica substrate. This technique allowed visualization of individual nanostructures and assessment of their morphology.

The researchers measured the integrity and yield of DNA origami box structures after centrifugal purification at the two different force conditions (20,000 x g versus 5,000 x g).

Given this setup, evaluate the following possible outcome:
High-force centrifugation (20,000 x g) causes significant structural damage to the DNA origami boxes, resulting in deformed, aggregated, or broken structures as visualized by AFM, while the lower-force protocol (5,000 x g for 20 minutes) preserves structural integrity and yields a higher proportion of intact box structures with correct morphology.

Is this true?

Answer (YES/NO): NO